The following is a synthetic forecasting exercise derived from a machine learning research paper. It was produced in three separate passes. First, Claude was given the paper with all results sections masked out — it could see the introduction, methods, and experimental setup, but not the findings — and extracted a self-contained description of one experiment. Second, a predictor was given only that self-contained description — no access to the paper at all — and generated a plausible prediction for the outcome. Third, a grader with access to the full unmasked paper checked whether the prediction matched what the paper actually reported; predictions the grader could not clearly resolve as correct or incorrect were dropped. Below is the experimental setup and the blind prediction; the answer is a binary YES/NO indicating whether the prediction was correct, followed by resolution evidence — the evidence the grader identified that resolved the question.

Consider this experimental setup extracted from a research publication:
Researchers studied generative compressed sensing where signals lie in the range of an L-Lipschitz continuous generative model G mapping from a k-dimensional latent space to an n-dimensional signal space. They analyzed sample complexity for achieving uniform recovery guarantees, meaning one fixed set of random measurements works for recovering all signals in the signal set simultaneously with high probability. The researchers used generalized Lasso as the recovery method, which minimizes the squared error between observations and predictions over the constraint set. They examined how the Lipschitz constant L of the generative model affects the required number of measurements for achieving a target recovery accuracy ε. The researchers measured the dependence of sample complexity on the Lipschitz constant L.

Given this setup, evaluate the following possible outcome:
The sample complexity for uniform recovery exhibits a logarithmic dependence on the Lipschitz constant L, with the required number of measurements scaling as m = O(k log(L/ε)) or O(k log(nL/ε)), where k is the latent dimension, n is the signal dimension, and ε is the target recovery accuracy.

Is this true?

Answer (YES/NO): NO